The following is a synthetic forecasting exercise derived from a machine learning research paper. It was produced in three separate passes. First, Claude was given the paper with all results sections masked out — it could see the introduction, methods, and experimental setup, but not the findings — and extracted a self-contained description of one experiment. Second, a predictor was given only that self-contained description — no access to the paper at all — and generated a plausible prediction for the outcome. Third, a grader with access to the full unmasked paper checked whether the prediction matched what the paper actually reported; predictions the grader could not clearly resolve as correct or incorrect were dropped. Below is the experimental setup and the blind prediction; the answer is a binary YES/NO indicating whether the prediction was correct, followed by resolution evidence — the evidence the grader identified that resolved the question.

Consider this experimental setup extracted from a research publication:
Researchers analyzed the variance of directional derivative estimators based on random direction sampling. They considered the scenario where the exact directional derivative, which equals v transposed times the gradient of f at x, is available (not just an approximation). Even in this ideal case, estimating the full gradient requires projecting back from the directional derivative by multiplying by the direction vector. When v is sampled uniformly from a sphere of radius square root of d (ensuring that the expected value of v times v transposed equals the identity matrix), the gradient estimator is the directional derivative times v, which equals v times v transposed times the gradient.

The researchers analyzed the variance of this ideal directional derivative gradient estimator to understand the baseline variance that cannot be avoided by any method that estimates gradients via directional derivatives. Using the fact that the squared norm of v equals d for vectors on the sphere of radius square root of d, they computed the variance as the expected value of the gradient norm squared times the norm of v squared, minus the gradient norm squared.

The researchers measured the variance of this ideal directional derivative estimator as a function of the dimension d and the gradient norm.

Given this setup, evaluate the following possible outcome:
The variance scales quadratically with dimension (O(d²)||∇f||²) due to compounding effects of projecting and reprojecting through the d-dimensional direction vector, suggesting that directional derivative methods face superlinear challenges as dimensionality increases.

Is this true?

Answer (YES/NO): NO